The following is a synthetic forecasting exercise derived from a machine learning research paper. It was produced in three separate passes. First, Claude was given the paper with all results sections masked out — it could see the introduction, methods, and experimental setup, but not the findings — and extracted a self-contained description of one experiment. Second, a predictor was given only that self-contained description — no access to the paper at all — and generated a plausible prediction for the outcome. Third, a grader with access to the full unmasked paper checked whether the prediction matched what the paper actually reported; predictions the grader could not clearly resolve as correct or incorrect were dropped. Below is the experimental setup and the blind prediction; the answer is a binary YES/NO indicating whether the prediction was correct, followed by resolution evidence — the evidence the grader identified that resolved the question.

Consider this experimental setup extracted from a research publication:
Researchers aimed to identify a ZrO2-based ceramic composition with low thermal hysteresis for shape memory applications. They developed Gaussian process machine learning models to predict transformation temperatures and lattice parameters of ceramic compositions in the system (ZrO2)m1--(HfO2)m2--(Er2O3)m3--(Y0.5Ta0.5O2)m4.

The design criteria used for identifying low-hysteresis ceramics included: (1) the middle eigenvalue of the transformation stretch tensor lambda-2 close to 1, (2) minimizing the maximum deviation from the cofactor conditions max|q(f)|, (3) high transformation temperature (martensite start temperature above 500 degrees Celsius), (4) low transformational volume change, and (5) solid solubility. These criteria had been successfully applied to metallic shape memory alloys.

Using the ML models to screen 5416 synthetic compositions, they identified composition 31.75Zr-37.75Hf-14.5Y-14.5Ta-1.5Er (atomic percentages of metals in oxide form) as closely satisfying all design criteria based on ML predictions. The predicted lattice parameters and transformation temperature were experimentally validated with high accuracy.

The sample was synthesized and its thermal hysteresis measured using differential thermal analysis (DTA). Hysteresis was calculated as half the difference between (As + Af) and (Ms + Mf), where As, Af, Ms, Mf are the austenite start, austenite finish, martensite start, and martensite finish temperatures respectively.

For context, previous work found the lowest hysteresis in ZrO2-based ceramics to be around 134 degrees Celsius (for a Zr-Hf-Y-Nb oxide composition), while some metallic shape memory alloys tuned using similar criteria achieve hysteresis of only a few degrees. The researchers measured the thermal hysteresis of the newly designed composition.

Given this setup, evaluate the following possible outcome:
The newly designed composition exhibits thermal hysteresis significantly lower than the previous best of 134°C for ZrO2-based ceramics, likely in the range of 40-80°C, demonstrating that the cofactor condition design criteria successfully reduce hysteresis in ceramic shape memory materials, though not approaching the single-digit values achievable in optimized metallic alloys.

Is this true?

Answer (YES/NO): NO